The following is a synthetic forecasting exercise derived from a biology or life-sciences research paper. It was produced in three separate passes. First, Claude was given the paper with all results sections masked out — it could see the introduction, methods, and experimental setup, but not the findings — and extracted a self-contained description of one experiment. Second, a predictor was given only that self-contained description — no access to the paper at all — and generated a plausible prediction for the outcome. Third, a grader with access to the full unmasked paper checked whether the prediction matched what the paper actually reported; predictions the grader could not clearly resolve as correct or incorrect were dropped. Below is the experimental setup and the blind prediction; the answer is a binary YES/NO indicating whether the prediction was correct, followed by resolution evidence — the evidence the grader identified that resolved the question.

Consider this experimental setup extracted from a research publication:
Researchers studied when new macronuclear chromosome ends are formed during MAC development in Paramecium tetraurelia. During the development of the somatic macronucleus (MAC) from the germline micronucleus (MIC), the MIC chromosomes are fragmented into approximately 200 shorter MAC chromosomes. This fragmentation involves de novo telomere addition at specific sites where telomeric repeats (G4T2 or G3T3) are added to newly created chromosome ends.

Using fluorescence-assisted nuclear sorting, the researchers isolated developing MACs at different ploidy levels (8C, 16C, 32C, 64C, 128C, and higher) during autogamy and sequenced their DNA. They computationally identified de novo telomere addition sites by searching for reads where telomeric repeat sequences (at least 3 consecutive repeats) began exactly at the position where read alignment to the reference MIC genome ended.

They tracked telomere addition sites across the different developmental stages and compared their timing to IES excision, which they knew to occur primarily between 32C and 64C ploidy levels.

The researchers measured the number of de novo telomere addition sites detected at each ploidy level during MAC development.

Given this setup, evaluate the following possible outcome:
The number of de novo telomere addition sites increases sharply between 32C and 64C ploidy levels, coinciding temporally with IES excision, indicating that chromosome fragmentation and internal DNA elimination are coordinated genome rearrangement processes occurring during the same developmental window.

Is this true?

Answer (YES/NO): NO